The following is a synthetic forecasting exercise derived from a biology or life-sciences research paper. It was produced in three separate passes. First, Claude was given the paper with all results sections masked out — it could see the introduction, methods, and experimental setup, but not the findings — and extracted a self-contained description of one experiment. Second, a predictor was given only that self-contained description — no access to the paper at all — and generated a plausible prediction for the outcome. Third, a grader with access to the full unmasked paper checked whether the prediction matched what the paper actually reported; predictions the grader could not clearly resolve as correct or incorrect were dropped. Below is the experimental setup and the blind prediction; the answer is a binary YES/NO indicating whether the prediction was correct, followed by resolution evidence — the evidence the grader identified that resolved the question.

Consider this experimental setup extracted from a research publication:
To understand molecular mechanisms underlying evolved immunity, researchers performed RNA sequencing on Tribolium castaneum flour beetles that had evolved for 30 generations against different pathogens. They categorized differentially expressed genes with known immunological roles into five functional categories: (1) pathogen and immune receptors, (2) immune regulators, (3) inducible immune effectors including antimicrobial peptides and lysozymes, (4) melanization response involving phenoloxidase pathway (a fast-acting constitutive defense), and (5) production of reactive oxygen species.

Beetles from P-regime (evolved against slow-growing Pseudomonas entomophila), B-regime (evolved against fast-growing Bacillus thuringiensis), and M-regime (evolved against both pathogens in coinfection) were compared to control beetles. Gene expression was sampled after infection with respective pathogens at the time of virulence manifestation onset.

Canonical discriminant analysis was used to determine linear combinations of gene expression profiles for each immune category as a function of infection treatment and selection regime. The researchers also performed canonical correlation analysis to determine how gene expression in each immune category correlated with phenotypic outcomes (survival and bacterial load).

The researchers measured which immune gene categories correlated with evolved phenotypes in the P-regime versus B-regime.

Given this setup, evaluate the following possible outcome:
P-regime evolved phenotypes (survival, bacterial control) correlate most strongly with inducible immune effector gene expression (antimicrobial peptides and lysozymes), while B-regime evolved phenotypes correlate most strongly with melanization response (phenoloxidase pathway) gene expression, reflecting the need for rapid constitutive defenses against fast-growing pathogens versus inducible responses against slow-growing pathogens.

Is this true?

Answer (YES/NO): NO